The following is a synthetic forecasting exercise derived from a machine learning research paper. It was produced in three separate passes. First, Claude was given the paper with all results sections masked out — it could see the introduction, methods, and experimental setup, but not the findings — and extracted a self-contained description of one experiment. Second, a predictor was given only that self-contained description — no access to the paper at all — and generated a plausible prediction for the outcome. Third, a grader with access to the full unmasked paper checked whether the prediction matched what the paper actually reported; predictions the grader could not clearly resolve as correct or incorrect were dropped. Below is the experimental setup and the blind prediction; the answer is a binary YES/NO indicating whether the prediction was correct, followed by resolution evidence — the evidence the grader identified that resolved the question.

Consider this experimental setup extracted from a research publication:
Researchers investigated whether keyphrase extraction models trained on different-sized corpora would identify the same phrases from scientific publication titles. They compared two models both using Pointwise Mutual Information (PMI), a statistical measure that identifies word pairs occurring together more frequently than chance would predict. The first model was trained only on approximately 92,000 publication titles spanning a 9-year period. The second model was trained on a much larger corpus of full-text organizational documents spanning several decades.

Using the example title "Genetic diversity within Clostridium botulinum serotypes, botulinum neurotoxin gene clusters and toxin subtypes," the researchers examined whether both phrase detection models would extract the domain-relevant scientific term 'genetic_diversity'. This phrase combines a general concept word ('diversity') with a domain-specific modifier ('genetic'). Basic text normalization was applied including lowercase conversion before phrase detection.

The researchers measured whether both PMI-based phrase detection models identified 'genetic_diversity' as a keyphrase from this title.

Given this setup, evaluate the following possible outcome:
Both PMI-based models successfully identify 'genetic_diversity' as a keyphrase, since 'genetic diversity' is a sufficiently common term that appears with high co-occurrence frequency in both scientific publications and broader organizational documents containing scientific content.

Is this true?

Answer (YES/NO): NO